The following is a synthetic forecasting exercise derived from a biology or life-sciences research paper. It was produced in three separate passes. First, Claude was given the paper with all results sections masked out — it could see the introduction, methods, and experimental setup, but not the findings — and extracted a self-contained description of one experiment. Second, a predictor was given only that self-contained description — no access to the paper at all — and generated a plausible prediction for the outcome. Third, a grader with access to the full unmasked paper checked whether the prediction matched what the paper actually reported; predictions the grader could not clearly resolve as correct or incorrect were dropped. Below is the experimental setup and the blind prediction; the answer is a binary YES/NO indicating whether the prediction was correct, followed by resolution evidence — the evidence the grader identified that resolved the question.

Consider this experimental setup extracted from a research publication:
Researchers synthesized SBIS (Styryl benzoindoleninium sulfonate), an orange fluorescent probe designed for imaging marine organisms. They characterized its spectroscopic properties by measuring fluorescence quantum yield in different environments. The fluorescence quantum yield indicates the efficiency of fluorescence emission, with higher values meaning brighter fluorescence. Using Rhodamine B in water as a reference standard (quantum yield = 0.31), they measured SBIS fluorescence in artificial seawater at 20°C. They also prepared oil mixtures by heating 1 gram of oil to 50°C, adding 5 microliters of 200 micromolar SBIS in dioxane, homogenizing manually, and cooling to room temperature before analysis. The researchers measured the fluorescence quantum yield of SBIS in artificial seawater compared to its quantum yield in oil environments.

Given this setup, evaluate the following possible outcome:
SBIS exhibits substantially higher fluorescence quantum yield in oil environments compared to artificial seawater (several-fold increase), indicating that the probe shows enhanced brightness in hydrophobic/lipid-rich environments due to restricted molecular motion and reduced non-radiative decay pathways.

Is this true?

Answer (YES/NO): YES